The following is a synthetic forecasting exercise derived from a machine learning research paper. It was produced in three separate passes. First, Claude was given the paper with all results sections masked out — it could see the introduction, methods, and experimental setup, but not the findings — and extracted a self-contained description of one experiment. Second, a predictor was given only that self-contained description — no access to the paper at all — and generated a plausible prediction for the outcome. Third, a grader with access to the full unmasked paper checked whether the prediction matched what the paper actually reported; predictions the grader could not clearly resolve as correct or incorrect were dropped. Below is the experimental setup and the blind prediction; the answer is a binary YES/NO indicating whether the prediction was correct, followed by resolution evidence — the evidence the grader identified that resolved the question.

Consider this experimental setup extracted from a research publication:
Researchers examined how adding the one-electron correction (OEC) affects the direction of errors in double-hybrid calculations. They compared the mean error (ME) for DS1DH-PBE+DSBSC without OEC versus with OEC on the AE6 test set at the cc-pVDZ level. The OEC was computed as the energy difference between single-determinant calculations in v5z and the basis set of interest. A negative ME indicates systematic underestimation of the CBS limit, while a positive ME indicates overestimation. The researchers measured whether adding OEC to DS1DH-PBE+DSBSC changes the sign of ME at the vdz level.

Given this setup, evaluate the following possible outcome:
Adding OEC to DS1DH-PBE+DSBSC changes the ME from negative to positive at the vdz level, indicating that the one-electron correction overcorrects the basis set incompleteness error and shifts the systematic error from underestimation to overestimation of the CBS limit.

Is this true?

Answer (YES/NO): YES